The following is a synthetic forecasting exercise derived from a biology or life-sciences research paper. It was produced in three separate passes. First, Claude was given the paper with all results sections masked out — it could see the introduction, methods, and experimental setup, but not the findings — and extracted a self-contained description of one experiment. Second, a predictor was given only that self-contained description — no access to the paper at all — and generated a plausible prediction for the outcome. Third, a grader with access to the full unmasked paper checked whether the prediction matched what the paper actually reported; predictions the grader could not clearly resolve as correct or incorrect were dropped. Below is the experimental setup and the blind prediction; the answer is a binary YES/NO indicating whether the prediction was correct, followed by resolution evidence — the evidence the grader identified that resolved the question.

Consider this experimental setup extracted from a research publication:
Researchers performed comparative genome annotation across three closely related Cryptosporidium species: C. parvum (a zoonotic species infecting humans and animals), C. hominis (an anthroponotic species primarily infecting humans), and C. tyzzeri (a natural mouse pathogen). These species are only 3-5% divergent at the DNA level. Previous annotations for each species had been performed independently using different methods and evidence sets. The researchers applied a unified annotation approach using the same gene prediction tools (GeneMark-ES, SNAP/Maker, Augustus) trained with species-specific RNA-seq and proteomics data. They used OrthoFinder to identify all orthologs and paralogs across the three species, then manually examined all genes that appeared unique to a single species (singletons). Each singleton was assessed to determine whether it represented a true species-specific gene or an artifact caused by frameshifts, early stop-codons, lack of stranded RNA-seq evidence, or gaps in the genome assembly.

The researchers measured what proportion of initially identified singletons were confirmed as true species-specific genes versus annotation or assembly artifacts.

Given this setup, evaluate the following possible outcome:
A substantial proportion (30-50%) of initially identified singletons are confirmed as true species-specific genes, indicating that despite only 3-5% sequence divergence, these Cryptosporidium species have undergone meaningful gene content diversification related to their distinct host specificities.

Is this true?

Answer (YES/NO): NO